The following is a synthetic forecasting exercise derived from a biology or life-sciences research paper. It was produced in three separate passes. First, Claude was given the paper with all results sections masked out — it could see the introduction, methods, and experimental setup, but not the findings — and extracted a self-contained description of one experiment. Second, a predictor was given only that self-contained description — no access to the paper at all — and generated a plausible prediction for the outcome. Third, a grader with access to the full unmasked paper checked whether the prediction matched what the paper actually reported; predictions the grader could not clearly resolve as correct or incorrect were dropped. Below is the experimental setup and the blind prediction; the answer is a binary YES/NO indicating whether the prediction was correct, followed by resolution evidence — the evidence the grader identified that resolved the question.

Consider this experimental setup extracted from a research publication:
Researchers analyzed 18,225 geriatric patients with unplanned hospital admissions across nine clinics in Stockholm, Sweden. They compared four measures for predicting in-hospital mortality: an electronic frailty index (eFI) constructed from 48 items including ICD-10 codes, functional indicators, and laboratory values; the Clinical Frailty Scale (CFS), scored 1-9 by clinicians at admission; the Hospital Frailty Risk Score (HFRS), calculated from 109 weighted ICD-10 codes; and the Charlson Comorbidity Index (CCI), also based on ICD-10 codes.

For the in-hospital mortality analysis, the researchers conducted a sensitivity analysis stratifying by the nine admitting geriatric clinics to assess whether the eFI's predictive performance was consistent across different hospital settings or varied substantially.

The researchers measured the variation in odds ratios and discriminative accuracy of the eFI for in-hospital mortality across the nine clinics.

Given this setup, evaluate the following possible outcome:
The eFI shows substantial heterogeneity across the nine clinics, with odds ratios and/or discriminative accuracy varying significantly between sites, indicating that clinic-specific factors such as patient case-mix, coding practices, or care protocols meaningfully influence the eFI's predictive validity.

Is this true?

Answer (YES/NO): NO